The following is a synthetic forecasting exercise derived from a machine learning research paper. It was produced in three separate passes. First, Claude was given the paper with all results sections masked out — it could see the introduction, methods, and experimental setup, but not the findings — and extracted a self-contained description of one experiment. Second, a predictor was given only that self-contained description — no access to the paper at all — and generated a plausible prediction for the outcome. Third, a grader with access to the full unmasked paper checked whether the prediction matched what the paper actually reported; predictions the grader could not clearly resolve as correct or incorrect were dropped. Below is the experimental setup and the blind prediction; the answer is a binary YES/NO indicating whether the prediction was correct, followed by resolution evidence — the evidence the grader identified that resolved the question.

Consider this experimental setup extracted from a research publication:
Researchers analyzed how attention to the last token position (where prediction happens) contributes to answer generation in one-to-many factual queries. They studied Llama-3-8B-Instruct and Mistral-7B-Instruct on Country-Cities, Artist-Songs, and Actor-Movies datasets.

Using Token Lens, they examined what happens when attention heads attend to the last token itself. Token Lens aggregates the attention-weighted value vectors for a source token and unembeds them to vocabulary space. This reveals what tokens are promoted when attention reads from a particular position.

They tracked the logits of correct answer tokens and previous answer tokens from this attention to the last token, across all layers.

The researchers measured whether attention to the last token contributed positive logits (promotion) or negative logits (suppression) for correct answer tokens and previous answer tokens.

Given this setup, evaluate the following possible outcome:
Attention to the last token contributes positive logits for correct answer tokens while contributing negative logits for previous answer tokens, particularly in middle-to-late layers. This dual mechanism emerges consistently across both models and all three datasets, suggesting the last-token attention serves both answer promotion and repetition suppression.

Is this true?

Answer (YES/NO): NO